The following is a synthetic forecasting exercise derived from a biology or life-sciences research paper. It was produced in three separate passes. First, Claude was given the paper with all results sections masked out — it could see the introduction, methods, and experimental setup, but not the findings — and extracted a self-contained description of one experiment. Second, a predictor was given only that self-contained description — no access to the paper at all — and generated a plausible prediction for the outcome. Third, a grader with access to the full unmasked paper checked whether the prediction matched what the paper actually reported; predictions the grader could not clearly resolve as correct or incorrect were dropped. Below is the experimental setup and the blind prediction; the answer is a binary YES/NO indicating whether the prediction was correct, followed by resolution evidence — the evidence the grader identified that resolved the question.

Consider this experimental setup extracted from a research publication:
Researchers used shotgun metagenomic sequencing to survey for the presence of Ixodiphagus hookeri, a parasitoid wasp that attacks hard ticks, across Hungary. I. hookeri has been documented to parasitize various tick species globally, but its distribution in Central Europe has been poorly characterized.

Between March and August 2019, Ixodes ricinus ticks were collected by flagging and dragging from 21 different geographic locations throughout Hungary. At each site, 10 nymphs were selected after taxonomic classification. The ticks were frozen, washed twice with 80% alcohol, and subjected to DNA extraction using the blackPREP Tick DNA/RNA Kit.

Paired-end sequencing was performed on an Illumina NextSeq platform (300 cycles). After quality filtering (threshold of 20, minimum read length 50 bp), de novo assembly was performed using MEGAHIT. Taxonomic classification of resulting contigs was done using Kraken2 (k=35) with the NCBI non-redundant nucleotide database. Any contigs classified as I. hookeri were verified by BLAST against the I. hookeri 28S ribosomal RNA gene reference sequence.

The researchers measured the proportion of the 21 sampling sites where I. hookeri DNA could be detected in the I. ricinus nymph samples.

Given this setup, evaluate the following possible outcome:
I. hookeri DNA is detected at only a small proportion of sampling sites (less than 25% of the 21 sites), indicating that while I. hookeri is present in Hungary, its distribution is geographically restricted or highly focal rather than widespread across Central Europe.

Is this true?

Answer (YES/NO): YES